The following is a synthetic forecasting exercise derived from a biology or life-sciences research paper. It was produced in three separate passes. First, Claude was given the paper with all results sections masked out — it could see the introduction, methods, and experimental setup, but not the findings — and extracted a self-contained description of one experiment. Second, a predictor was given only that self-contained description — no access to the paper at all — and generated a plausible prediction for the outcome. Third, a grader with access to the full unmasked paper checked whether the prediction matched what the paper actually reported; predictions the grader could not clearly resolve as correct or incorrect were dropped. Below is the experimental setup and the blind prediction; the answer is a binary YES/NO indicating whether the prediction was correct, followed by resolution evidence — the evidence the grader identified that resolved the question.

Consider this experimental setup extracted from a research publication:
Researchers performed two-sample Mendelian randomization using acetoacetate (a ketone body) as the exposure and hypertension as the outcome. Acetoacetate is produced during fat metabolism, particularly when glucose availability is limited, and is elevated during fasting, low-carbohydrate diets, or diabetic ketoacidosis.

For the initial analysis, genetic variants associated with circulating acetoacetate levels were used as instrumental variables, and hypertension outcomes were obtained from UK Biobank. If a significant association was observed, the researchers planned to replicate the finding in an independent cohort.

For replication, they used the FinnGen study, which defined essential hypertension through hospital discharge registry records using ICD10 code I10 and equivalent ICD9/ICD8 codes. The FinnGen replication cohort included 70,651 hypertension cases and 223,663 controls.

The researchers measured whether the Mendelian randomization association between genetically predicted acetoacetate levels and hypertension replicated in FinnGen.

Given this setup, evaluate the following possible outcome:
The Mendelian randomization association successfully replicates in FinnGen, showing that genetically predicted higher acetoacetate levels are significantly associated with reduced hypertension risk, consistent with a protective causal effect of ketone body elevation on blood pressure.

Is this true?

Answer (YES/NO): NO